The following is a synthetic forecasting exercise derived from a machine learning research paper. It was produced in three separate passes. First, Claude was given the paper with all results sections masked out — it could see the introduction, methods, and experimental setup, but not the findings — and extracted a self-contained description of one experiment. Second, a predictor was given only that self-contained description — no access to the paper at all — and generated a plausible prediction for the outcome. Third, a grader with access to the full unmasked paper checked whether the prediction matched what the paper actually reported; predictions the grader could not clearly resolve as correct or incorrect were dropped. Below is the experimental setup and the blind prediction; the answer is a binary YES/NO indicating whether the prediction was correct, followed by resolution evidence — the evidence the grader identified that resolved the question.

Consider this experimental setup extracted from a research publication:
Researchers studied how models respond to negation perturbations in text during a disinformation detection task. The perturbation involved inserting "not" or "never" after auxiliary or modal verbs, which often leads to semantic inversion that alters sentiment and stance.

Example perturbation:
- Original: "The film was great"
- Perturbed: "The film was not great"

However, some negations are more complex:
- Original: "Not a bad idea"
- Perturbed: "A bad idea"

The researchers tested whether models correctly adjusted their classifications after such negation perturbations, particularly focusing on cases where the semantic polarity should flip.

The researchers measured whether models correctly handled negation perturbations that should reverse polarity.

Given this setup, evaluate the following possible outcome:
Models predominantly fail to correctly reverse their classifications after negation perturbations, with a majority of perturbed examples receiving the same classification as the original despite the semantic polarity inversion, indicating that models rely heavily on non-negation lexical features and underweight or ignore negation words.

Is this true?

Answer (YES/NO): NO